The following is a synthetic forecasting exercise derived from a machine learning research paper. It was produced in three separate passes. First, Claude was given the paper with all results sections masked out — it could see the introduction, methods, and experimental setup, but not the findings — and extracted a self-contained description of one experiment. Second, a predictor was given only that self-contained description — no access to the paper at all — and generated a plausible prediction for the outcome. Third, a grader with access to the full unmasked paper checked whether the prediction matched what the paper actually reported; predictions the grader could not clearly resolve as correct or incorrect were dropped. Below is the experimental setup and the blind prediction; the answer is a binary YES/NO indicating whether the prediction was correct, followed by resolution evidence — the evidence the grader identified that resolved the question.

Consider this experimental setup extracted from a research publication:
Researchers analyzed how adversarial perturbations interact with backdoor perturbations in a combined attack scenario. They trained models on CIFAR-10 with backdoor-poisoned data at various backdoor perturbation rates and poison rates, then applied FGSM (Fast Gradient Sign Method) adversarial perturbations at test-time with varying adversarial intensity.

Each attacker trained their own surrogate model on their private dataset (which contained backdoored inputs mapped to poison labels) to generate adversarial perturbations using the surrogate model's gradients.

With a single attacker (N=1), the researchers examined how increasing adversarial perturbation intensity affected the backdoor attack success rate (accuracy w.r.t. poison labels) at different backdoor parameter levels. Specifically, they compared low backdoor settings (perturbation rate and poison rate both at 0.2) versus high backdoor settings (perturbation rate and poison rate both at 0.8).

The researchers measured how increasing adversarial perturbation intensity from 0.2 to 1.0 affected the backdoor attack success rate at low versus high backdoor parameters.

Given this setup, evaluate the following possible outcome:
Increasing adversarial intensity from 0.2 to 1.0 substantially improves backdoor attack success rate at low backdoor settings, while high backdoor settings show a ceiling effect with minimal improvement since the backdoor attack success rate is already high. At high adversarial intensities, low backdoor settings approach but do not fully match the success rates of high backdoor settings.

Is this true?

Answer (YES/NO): NO